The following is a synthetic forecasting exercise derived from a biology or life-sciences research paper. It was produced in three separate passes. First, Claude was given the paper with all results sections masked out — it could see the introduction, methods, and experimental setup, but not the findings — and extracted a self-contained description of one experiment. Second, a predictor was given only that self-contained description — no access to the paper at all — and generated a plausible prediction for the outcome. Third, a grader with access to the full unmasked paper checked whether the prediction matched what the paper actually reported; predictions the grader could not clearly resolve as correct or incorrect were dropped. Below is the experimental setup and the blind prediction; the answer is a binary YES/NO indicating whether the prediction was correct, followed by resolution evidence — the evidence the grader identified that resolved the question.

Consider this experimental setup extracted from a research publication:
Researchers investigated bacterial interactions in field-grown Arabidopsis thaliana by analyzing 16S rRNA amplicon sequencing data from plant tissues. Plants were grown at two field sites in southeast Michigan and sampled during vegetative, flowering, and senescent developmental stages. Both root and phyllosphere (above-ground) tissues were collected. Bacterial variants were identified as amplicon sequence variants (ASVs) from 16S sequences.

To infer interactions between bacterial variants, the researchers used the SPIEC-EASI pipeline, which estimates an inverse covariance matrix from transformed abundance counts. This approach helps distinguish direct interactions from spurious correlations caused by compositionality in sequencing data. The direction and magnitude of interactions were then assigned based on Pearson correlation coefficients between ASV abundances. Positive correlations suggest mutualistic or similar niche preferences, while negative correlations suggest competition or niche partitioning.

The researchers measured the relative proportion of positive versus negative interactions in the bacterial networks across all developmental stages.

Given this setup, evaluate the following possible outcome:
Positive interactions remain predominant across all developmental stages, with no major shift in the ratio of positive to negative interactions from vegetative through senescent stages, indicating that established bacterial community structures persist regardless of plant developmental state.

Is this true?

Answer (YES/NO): NO